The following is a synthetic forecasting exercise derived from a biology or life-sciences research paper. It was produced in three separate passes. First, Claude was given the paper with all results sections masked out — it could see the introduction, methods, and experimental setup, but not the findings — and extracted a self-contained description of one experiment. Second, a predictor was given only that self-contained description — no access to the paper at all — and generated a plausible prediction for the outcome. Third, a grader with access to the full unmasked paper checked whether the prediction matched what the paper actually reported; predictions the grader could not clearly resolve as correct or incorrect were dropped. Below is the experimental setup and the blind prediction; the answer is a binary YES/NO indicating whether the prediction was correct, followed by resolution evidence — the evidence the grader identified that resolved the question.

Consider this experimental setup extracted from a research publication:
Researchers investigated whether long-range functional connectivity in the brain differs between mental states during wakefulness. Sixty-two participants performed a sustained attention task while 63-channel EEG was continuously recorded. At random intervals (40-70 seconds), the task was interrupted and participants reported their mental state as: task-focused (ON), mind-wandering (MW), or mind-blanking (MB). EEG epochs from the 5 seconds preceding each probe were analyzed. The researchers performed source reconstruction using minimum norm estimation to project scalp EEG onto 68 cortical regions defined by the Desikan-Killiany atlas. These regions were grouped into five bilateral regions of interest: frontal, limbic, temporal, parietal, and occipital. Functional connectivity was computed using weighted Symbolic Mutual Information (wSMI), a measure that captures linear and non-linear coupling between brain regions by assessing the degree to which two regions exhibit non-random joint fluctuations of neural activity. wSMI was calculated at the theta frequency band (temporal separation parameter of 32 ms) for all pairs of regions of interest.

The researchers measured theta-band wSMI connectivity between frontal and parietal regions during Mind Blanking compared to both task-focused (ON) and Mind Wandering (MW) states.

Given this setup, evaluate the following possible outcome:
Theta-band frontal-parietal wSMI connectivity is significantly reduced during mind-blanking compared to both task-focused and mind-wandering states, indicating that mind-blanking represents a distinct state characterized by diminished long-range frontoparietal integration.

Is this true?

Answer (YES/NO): YES